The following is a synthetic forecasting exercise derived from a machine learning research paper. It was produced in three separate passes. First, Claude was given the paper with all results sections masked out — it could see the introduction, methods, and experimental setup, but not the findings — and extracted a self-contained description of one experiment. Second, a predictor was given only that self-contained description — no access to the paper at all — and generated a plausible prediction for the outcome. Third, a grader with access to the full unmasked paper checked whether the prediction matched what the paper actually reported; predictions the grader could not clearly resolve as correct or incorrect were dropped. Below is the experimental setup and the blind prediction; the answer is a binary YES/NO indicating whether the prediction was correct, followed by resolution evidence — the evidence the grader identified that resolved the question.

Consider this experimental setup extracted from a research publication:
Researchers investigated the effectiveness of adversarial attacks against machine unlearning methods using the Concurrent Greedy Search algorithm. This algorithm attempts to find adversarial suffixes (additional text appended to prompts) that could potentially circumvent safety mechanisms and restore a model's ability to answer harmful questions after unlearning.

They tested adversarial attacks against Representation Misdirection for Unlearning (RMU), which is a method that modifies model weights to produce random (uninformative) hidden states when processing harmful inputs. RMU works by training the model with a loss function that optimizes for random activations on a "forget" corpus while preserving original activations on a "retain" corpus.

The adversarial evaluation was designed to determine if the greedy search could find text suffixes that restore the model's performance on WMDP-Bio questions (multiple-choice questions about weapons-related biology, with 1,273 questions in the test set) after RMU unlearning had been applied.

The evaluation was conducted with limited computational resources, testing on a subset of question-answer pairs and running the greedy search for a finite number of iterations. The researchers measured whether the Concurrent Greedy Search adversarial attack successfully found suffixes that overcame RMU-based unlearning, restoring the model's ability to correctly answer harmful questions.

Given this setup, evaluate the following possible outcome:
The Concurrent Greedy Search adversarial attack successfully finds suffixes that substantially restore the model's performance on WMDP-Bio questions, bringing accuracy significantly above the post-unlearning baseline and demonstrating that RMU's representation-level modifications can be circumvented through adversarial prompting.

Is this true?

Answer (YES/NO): NO